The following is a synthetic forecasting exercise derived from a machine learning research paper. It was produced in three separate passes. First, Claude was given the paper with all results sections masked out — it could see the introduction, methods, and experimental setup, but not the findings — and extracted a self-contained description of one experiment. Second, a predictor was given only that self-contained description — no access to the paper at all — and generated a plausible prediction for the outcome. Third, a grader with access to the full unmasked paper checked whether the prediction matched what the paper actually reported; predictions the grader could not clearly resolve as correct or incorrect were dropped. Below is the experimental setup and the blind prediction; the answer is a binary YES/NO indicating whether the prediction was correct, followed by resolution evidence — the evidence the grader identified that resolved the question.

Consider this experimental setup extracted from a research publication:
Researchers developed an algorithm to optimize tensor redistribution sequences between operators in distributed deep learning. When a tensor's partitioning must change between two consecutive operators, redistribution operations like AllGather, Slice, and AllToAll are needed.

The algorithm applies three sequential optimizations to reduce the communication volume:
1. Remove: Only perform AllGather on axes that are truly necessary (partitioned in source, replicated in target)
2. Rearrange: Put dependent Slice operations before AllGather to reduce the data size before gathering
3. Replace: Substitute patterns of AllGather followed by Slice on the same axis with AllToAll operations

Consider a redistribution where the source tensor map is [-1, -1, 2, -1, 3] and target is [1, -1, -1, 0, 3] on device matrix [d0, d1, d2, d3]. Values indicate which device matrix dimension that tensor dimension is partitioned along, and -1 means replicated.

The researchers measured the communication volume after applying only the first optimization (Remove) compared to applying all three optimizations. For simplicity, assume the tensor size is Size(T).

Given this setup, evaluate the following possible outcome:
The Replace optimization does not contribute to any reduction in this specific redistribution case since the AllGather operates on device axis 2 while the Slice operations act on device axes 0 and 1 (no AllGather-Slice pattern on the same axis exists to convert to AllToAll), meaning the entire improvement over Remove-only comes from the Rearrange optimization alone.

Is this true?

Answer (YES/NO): NO